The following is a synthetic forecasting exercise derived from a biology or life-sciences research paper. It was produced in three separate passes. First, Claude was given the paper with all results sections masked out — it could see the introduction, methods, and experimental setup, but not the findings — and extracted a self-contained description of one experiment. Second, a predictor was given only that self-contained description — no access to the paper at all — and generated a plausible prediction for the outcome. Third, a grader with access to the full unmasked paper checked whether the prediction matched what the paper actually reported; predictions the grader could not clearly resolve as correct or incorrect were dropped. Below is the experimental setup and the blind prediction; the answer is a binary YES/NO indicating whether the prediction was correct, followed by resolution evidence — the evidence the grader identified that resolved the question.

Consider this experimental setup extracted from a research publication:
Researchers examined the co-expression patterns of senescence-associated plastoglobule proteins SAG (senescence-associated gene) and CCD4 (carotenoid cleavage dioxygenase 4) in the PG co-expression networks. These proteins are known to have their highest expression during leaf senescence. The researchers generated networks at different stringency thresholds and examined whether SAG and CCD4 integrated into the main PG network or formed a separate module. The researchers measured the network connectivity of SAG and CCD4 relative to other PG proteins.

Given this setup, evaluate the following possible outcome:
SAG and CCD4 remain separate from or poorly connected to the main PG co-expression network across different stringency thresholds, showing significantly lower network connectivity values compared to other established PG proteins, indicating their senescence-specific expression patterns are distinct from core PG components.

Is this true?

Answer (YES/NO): YES